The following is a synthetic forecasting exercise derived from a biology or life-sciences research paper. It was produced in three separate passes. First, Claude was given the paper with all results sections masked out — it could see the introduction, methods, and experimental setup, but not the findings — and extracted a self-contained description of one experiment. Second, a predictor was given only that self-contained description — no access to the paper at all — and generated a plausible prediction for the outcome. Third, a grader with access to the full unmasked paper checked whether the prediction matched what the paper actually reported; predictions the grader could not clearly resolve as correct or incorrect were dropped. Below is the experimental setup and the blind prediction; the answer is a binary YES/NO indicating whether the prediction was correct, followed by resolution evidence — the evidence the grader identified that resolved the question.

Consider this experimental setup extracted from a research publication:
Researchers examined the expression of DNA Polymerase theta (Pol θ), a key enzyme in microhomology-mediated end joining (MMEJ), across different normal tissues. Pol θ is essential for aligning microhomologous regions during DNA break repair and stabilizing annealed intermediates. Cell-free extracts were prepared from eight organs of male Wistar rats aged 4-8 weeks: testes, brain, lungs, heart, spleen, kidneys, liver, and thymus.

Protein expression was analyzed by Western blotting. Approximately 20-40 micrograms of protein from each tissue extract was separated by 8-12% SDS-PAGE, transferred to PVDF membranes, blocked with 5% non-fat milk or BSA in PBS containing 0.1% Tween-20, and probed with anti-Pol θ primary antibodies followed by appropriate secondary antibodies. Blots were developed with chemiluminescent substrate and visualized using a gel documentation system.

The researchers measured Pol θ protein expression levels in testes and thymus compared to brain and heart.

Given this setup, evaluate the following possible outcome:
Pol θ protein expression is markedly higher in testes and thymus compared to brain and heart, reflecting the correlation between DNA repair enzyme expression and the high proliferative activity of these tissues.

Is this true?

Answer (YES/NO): YES